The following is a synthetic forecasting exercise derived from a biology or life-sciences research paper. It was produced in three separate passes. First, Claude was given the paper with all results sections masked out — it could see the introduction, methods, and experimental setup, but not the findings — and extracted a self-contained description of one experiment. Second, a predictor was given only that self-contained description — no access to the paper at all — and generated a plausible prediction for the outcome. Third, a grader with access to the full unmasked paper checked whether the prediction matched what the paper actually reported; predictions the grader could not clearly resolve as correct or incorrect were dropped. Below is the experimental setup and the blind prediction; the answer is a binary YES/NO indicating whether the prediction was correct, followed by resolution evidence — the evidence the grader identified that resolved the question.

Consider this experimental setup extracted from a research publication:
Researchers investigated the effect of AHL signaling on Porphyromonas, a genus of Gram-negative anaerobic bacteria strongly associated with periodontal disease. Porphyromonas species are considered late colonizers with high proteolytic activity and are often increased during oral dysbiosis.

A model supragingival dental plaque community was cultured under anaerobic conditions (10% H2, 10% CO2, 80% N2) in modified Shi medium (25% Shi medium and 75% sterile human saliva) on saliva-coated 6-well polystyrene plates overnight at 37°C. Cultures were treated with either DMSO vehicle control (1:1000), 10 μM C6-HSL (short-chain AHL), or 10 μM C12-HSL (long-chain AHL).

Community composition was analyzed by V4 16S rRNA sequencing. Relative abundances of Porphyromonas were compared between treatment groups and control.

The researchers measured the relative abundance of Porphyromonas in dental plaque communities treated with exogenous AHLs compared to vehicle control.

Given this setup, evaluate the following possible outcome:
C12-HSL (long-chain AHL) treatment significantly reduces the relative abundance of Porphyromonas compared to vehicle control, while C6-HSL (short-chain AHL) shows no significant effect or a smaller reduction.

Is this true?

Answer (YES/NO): NO